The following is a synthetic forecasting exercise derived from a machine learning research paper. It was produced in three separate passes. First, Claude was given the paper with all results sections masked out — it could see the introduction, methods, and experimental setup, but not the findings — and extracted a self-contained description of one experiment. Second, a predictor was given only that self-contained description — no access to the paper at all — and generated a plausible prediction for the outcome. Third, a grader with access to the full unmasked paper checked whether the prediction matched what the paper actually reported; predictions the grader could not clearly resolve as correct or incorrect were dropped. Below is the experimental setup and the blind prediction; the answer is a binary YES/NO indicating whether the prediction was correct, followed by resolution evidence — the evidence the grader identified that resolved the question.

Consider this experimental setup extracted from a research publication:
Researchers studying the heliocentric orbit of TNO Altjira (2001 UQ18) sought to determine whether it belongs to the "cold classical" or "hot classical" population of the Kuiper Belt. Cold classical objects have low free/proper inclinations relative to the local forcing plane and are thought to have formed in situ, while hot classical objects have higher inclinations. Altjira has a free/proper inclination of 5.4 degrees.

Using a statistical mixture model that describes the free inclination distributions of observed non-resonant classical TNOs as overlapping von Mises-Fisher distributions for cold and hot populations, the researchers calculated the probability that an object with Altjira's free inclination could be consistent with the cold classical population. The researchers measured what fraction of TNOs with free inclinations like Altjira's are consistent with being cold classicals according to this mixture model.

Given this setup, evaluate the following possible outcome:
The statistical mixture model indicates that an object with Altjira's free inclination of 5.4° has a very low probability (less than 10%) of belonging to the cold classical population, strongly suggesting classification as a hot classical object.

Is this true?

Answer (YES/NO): NO